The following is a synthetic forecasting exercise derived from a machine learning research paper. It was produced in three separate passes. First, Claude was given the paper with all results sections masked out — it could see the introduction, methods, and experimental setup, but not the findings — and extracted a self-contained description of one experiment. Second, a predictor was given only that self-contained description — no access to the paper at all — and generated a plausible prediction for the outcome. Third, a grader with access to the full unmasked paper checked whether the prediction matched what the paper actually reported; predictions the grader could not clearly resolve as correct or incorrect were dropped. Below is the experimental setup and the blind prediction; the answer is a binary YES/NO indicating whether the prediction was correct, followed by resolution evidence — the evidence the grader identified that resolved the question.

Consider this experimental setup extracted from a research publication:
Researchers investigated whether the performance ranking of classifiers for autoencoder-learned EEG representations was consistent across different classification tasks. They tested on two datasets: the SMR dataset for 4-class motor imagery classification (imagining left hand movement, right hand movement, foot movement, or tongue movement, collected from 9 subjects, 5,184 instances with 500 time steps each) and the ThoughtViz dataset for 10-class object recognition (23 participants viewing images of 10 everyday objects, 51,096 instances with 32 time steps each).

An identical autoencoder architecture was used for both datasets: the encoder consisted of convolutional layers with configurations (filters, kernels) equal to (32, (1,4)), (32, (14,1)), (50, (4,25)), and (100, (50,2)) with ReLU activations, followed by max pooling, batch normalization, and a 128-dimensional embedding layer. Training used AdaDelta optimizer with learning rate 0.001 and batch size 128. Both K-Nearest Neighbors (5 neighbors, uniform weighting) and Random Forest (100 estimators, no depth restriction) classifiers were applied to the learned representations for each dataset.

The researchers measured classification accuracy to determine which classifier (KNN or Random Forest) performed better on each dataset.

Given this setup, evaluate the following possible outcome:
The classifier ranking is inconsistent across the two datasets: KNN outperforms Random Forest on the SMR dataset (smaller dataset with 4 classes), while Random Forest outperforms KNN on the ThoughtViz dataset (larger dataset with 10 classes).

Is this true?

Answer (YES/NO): YES